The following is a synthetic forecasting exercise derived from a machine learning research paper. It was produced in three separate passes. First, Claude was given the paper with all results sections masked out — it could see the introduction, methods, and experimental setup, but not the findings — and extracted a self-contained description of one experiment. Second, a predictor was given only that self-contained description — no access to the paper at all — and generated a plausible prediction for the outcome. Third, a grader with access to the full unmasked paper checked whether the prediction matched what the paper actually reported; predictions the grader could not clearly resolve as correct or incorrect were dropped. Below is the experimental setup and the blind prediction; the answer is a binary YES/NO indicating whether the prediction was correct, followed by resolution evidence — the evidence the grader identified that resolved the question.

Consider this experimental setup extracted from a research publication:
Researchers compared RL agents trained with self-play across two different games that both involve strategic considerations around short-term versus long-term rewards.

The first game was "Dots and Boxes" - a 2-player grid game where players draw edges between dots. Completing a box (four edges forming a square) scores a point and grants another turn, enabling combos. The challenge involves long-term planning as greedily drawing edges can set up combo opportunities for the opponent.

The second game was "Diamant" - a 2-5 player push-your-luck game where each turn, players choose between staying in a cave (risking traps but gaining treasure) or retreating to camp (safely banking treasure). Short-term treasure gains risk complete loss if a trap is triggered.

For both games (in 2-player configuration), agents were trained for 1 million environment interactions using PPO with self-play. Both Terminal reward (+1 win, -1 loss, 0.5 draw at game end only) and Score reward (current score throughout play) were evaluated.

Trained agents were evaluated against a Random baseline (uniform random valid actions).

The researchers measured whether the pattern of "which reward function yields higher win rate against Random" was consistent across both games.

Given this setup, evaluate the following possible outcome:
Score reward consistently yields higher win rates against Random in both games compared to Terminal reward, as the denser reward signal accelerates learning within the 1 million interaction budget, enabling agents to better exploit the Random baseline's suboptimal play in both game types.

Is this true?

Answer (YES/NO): NO